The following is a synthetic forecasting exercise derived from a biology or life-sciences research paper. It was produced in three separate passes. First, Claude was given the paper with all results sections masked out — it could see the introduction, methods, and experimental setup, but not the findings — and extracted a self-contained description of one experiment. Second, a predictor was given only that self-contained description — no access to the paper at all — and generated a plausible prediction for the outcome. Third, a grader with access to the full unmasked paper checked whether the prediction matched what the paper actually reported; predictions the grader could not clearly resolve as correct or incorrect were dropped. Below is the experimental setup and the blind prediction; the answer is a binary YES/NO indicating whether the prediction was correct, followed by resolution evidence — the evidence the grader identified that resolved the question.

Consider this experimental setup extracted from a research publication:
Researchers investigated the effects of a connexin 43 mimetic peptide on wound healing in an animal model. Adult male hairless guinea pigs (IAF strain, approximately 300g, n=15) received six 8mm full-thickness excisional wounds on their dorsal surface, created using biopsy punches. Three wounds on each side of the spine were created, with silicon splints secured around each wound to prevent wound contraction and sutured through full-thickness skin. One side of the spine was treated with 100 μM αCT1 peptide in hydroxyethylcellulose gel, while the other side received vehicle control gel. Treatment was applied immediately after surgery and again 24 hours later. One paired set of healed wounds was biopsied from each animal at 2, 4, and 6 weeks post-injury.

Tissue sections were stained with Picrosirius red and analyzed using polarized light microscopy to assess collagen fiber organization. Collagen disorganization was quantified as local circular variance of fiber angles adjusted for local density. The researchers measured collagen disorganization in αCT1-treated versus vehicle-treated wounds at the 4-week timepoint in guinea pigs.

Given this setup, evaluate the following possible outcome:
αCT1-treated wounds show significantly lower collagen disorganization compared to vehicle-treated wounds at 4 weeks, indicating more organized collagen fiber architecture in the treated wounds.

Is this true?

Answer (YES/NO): NO